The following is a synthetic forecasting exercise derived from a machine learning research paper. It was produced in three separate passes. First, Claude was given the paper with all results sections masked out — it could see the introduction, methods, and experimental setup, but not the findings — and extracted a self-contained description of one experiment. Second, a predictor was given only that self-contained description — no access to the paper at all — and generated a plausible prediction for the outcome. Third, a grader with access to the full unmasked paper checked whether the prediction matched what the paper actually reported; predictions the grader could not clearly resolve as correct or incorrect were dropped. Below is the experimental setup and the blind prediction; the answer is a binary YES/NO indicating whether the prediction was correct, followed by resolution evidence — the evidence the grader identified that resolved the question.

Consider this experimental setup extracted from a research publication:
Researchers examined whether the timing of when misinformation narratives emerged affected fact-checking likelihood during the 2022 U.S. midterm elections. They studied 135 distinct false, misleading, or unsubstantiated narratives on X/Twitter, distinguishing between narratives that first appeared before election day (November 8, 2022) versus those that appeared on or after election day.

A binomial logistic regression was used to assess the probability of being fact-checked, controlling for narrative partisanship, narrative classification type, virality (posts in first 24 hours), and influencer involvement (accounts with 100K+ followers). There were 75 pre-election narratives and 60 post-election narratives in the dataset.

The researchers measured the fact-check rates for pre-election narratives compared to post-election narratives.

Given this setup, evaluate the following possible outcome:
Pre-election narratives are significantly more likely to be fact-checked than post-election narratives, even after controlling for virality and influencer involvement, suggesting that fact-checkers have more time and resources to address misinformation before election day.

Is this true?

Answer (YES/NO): NO